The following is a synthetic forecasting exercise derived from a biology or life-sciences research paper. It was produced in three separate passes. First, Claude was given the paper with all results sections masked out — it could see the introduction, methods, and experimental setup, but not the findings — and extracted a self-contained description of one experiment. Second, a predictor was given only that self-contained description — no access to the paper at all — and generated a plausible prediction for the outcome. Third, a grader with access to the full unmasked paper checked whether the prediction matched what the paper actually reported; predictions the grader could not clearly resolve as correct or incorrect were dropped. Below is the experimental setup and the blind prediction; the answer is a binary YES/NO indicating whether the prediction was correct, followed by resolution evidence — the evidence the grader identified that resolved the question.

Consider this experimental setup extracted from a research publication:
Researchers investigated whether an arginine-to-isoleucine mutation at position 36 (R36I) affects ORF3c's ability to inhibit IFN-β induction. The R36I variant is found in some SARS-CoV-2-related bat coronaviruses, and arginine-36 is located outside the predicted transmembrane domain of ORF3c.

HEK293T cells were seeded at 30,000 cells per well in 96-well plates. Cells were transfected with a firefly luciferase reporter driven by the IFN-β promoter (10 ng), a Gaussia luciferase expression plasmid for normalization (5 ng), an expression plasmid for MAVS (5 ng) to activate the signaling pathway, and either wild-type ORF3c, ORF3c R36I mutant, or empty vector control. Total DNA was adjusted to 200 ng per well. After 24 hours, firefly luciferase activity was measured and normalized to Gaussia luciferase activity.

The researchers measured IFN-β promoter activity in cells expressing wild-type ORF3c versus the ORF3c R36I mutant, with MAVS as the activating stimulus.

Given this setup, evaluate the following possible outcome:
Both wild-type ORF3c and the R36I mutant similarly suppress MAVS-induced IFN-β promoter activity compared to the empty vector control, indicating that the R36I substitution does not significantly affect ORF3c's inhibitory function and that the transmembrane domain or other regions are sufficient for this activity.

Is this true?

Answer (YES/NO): NO